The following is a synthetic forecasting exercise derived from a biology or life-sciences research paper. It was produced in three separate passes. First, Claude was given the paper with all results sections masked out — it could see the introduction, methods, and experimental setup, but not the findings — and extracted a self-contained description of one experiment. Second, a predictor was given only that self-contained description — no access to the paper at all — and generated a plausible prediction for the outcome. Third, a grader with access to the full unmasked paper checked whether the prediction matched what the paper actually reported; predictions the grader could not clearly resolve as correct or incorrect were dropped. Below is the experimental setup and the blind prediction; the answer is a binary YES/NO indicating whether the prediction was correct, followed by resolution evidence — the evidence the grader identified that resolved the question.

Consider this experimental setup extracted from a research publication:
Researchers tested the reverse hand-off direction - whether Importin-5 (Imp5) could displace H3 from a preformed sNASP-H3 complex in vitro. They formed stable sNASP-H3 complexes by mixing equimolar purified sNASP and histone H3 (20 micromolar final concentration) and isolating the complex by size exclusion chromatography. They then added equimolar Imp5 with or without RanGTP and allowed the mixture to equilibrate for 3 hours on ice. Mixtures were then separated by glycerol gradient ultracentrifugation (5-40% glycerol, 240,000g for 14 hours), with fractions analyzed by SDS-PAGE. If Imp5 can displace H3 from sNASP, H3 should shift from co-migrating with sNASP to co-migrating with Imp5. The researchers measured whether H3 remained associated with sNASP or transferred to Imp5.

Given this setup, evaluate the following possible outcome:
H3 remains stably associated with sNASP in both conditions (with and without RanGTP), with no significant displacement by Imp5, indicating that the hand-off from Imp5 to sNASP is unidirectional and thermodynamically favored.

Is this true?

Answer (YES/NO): NO